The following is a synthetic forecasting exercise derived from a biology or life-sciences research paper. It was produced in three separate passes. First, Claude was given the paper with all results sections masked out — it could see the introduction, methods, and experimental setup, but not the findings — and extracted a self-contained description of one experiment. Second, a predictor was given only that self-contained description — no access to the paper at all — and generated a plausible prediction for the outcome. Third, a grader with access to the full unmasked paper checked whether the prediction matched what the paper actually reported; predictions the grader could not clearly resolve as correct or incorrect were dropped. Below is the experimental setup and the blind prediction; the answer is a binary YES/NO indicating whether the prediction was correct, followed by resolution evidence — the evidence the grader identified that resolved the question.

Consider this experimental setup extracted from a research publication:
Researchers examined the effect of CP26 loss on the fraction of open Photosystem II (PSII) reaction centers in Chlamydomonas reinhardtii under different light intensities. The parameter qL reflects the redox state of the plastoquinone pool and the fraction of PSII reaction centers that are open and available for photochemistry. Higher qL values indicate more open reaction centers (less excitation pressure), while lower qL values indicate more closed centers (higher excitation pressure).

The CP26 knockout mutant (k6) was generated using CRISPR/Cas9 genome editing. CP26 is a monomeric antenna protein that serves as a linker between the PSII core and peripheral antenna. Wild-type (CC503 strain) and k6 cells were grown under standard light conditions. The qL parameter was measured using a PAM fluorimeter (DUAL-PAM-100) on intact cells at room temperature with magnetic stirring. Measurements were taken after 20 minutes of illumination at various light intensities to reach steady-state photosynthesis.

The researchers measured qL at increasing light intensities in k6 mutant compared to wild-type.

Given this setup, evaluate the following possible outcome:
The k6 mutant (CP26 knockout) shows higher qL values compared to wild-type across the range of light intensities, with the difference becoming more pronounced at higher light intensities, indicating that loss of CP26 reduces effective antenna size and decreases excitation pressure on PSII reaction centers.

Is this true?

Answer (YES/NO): NO